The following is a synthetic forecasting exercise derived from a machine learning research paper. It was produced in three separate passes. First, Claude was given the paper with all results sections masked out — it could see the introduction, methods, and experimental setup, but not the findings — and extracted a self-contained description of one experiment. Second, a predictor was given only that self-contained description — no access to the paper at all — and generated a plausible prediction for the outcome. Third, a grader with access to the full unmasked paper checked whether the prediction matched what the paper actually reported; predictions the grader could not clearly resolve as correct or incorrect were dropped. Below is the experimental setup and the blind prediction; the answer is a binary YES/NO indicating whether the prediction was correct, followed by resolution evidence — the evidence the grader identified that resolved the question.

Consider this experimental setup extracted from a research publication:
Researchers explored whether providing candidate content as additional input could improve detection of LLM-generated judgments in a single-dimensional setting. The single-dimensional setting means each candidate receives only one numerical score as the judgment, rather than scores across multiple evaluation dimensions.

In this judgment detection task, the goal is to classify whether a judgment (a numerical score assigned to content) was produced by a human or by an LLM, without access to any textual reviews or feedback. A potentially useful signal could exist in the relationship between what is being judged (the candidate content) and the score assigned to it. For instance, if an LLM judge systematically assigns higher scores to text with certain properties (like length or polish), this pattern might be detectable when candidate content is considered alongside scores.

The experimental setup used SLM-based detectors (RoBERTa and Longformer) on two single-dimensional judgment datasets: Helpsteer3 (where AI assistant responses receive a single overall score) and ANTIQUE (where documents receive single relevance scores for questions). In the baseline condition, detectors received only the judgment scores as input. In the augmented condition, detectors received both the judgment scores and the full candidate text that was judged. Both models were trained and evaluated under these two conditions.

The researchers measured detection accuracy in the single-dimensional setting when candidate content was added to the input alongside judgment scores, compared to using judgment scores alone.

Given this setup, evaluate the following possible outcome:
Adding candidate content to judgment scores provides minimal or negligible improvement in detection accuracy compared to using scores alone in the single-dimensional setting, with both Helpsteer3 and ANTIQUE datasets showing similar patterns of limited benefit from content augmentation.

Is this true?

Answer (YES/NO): YES